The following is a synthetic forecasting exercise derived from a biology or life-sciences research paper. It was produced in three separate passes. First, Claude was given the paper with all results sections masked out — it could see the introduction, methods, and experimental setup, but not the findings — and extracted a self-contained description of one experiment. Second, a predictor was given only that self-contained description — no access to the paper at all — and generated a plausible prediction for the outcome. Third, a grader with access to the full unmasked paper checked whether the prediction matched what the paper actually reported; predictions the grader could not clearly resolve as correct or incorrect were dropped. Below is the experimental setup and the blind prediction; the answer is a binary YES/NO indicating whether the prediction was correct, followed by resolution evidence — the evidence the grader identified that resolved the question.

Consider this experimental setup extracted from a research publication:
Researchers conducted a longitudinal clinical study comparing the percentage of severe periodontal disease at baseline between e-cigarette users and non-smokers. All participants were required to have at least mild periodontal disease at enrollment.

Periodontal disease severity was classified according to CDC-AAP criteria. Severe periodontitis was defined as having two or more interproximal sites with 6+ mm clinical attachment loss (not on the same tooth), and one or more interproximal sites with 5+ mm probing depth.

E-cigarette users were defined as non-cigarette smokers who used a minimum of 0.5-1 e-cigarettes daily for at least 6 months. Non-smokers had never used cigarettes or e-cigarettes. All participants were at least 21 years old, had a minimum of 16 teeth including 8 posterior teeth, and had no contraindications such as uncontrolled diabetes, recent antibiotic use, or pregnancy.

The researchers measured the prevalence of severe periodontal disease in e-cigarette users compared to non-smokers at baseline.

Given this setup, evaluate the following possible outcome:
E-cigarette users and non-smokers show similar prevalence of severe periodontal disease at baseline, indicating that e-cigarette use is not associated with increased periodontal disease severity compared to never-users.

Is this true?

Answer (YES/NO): NO